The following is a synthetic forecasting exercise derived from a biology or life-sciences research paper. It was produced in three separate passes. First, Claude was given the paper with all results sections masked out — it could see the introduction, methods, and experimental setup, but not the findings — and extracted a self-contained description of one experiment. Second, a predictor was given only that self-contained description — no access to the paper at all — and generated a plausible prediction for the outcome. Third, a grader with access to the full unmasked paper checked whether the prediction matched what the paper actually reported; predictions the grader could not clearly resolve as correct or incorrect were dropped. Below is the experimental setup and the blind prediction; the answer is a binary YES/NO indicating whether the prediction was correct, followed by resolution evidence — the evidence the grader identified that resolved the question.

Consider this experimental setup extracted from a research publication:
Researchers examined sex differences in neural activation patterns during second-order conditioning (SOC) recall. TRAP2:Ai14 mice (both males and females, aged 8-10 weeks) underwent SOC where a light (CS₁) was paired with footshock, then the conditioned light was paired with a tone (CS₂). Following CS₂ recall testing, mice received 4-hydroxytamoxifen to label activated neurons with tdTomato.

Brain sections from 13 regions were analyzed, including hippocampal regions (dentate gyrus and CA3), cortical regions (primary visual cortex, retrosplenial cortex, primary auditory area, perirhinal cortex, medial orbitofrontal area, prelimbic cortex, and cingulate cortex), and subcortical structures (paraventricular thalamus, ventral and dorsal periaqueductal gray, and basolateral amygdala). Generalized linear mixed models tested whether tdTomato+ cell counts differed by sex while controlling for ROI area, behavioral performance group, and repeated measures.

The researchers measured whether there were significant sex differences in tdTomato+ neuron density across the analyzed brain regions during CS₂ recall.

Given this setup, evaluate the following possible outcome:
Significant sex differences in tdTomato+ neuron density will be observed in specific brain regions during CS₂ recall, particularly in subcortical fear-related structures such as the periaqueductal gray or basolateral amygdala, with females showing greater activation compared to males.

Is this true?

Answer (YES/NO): NO